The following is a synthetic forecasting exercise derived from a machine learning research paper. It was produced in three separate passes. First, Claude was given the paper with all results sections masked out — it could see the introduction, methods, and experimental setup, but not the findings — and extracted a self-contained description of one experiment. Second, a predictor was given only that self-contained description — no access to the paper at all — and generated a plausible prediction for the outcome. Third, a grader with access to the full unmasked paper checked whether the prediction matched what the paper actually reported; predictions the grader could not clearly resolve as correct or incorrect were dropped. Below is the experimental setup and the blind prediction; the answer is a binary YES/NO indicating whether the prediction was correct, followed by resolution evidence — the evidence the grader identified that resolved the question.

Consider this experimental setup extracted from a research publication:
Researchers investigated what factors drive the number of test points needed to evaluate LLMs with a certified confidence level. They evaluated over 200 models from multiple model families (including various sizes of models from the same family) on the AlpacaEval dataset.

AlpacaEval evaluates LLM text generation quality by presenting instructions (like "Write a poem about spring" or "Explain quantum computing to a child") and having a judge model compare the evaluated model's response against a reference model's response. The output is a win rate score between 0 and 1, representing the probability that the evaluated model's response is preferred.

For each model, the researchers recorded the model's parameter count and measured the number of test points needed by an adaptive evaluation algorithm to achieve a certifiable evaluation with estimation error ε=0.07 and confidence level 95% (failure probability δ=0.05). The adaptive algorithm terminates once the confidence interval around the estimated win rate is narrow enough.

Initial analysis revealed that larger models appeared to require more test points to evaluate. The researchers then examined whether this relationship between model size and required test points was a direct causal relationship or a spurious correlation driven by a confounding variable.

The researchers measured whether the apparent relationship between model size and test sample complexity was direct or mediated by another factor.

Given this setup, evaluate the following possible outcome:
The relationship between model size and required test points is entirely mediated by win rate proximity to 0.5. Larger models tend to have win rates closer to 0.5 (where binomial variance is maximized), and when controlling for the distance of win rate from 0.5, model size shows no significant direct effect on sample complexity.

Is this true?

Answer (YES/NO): YES